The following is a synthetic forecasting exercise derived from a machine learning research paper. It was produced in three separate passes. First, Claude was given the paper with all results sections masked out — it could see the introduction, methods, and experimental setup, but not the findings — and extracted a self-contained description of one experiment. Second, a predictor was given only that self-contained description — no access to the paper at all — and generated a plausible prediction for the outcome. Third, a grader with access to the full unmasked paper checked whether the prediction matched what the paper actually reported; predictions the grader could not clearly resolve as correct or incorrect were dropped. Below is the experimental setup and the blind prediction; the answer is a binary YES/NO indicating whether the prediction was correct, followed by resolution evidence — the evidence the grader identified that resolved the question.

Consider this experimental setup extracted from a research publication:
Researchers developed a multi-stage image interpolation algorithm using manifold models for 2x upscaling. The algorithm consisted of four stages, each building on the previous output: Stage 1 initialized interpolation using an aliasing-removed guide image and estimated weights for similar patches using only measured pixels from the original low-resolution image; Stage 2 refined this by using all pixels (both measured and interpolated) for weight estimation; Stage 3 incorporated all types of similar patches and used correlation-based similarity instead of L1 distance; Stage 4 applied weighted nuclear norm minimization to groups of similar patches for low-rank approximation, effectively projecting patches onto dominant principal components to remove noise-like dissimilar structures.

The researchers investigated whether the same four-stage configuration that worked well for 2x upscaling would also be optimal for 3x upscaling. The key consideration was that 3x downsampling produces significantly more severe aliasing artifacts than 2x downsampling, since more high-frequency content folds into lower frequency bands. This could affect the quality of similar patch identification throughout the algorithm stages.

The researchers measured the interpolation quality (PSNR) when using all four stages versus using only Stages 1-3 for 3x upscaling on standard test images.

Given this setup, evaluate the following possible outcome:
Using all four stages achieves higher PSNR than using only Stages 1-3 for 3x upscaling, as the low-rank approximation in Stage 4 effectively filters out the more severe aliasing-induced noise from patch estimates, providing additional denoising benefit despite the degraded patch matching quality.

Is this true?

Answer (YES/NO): NO